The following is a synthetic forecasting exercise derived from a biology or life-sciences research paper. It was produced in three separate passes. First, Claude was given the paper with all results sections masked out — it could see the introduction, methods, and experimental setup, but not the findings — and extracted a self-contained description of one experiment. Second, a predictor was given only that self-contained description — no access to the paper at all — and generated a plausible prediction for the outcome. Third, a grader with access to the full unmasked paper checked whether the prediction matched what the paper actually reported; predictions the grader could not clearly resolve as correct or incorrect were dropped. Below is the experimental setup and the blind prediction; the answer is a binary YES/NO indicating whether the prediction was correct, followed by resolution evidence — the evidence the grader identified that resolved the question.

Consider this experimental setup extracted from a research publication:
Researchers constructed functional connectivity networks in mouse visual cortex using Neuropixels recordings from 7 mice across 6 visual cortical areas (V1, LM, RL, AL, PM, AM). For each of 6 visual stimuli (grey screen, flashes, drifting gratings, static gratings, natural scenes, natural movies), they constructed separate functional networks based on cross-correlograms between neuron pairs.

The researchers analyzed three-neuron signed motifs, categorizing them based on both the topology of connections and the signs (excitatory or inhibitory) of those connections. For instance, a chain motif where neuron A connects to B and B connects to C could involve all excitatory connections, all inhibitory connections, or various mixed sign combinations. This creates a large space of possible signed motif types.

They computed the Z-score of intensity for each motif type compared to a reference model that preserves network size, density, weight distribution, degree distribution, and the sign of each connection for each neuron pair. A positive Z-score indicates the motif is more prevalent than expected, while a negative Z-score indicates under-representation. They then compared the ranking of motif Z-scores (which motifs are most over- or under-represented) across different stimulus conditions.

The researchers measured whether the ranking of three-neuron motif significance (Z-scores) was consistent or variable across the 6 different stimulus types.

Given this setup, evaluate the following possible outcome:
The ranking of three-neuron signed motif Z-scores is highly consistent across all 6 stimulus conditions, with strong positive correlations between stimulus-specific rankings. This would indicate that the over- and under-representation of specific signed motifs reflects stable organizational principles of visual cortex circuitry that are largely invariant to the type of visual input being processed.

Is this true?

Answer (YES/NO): YES